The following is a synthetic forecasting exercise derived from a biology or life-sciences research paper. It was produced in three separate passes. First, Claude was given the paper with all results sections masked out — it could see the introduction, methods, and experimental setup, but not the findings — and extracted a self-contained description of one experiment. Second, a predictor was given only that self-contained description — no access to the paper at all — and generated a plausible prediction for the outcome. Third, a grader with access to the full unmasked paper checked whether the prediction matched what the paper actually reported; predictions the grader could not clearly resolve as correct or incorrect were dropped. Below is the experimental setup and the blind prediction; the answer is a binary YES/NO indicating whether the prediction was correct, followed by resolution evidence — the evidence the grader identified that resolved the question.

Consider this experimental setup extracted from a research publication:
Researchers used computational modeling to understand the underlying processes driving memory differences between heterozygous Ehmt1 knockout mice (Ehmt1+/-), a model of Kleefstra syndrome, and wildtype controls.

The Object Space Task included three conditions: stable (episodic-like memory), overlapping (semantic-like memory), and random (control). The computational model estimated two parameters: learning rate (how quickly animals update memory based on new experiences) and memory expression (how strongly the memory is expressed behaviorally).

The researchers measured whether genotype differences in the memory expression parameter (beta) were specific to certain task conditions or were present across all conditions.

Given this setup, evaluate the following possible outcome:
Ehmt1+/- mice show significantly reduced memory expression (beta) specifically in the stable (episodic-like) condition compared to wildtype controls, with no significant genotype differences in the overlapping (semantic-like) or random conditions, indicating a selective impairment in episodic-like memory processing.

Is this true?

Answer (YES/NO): NO